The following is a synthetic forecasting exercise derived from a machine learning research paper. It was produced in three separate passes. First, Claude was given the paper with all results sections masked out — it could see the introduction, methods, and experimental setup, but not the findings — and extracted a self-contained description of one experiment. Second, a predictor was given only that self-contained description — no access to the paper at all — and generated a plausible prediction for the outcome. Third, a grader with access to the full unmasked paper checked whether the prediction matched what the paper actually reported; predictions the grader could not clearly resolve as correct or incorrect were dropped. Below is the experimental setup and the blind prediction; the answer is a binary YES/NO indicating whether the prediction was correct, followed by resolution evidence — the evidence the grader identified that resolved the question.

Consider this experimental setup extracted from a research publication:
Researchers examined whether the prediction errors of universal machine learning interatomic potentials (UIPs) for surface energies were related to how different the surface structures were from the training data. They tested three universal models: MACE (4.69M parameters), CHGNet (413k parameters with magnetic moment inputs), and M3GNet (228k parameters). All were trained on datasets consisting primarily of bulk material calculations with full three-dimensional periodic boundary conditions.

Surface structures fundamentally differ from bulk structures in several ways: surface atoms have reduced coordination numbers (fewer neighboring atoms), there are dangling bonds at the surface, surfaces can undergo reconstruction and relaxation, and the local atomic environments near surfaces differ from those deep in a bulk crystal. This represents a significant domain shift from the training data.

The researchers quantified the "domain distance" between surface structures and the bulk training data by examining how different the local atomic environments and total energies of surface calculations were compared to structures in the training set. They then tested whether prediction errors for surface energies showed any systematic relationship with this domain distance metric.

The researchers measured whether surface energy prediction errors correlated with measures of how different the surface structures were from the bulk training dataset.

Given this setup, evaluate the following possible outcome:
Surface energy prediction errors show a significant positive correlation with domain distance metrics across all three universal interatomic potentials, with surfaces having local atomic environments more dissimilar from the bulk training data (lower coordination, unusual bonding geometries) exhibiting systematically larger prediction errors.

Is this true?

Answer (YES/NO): YES